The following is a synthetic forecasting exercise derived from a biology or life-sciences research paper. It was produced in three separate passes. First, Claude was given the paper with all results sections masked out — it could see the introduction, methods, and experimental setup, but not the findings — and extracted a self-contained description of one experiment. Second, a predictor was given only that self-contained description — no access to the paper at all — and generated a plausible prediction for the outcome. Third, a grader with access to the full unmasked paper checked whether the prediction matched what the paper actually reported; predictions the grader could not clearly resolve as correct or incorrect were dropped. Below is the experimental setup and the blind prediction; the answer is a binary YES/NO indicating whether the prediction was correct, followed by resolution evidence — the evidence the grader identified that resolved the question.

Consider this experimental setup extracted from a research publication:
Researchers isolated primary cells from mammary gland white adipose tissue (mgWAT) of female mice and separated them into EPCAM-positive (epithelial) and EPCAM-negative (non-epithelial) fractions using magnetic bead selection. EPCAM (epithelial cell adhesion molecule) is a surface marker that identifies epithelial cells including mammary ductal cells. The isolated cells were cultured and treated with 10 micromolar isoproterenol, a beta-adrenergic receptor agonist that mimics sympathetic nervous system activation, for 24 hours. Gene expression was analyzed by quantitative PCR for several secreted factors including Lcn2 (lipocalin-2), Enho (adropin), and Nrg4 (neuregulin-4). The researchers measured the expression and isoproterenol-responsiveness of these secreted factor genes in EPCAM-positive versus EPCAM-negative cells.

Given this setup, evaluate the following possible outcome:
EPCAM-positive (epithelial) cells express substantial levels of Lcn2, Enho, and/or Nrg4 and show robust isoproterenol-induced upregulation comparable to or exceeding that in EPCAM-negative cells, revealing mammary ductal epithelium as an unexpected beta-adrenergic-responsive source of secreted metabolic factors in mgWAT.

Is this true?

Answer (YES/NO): YES